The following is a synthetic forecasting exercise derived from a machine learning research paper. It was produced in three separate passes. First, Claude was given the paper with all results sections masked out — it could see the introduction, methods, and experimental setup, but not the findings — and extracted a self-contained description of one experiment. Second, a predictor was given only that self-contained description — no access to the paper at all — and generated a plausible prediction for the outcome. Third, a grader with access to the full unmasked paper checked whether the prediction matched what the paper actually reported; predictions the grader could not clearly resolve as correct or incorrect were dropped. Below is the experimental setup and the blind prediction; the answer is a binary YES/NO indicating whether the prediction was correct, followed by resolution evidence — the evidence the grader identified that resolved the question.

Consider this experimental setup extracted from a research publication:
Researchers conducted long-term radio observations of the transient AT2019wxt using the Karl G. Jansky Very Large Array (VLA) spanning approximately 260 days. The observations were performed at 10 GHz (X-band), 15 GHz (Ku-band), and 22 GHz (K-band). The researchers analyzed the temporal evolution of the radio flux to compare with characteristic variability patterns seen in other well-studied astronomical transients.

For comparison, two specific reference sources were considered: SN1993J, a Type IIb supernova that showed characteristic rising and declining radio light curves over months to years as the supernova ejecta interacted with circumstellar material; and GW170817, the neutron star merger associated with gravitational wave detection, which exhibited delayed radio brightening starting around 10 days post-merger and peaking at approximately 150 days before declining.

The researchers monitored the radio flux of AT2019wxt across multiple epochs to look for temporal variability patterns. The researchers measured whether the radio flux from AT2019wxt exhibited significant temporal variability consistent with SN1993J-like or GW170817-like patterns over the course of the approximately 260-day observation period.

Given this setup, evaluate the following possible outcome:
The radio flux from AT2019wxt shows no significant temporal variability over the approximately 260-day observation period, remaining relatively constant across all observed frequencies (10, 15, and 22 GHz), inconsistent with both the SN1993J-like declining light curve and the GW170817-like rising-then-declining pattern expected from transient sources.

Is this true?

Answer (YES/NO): NO